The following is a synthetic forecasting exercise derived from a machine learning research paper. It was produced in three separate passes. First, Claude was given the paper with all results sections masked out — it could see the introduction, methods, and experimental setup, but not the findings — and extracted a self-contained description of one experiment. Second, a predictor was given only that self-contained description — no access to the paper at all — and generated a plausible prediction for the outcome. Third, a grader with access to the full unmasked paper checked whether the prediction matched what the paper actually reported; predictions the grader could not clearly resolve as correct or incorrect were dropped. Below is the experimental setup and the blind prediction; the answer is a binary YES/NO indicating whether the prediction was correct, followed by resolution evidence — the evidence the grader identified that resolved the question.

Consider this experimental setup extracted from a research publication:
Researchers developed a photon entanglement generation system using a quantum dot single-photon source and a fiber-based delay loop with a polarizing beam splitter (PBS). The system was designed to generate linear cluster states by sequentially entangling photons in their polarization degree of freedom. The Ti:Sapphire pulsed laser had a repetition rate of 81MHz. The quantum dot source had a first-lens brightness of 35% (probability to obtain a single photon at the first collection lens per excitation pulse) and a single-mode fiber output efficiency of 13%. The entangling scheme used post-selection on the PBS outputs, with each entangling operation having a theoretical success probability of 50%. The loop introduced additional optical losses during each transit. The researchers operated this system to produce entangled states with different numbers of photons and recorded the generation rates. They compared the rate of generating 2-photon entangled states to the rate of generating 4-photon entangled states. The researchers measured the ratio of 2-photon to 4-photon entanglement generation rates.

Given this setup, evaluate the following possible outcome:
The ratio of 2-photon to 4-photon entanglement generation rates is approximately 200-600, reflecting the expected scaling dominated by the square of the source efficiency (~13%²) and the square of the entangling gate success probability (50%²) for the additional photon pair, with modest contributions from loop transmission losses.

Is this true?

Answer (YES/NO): NO